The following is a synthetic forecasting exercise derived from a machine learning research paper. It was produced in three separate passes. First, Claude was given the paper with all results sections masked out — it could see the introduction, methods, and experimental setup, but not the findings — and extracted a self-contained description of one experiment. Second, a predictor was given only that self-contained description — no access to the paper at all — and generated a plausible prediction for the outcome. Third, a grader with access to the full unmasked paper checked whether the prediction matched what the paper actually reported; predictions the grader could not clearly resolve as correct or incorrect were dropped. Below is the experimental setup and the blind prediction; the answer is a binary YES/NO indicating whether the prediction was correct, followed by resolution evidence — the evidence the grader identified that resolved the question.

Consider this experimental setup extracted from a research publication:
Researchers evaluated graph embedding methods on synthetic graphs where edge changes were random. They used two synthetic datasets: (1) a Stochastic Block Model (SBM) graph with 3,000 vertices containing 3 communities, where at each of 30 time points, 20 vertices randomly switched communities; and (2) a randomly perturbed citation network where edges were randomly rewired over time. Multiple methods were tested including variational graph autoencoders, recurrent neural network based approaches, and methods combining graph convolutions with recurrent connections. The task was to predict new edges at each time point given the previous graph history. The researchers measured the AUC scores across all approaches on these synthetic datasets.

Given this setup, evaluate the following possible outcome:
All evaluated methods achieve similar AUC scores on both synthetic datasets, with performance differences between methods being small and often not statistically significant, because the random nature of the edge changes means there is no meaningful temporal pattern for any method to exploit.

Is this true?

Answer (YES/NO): NO